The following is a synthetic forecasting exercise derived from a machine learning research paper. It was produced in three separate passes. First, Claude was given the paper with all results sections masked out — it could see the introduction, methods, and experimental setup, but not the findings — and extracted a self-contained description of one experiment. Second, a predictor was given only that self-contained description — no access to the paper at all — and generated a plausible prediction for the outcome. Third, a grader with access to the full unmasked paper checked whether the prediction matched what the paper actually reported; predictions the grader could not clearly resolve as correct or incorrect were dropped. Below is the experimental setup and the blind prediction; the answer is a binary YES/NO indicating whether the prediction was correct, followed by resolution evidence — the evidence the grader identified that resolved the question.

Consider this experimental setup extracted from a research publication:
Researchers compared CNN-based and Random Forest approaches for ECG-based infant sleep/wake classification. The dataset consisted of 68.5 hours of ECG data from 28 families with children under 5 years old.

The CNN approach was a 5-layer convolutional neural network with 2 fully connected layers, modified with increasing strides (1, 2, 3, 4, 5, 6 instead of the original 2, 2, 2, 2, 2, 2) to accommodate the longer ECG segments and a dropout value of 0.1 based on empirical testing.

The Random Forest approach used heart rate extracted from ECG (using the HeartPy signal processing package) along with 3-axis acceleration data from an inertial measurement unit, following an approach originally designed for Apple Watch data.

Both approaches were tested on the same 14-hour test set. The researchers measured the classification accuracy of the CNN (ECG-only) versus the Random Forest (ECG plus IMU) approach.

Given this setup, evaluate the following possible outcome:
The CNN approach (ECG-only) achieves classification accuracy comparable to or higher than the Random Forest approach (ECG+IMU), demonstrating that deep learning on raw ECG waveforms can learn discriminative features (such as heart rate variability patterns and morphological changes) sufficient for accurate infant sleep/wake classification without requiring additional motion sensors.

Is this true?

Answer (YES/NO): NO